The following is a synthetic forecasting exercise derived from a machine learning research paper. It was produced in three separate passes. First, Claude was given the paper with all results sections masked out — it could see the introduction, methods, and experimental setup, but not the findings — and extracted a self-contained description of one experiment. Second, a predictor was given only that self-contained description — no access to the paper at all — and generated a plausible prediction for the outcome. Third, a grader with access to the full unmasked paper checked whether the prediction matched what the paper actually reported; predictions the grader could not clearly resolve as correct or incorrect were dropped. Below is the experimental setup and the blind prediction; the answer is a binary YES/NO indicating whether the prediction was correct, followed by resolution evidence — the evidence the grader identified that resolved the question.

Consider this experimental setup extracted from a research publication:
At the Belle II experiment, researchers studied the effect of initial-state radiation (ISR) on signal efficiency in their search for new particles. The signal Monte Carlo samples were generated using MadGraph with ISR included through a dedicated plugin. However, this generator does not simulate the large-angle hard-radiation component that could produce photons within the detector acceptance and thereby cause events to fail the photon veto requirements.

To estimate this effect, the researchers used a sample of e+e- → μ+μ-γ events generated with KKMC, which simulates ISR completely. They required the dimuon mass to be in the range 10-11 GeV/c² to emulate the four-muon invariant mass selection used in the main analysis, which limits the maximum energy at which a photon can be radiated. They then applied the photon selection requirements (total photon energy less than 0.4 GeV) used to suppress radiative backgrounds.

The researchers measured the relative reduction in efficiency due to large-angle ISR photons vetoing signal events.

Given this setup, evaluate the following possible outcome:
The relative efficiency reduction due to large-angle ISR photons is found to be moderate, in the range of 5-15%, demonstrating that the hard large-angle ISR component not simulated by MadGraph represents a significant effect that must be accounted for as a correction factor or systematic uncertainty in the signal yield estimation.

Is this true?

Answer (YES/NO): NO